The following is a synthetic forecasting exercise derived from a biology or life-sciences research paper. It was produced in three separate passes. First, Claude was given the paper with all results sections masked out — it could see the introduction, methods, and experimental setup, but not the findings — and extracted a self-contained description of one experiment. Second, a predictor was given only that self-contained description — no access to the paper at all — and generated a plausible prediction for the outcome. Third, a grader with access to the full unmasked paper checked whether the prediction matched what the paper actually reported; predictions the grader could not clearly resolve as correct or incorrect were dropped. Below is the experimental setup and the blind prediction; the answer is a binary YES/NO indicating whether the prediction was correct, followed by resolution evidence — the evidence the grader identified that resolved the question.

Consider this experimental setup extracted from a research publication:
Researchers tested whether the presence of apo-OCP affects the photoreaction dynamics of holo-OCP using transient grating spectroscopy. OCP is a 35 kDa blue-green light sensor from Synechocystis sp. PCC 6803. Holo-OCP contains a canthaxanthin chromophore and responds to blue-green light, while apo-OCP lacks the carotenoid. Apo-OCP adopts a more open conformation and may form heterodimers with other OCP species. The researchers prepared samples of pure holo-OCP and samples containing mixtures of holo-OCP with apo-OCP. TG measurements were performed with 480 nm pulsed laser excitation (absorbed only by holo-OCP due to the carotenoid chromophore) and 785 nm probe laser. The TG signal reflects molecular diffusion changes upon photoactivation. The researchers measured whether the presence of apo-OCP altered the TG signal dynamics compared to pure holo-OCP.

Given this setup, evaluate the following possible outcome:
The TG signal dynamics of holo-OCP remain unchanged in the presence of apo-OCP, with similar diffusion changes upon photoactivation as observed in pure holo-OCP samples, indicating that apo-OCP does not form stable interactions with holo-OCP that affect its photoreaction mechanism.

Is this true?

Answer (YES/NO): NO